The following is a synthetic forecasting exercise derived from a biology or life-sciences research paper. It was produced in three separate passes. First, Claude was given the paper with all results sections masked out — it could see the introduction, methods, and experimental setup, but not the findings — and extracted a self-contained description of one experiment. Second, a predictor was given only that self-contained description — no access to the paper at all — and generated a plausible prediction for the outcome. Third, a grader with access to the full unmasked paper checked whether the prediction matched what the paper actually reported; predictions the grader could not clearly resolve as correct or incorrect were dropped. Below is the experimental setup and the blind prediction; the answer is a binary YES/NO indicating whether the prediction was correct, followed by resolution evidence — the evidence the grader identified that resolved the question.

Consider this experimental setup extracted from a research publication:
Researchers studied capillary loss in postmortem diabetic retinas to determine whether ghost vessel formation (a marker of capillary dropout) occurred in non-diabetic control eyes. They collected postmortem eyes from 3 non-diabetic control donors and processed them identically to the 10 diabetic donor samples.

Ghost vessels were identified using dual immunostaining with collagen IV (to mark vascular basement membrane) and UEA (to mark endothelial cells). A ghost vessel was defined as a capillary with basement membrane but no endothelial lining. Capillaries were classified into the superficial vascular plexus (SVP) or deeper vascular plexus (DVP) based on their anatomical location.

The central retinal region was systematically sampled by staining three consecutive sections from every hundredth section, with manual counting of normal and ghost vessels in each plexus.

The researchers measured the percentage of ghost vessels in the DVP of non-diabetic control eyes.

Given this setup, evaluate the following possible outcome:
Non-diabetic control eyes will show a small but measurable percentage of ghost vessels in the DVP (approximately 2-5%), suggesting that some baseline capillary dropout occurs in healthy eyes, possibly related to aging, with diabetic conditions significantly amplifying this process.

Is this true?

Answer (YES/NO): NO